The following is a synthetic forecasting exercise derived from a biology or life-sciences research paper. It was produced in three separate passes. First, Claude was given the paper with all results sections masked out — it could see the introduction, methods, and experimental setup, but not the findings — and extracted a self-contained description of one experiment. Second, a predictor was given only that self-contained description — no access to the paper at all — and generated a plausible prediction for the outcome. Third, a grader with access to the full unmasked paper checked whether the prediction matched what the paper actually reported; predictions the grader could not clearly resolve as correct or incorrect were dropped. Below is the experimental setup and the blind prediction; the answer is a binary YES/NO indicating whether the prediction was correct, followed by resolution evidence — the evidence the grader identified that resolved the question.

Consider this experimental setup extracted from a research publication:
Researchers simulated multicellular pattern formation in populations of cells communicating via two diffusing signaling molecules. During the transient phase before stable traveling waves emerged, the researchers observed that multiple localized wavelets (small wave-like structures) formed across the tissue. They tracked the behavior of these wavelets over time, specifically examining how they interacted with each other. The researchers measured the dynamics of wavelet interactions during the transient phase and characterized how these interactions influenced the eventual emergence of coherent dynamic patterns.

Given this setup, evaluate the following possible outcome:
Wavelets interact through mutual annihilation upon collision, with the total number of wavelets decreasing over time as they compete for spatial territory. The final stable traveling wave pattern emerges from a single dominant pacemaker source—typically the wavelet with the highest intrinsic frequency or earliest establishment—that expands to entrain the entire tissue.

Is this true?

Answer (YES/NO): NO